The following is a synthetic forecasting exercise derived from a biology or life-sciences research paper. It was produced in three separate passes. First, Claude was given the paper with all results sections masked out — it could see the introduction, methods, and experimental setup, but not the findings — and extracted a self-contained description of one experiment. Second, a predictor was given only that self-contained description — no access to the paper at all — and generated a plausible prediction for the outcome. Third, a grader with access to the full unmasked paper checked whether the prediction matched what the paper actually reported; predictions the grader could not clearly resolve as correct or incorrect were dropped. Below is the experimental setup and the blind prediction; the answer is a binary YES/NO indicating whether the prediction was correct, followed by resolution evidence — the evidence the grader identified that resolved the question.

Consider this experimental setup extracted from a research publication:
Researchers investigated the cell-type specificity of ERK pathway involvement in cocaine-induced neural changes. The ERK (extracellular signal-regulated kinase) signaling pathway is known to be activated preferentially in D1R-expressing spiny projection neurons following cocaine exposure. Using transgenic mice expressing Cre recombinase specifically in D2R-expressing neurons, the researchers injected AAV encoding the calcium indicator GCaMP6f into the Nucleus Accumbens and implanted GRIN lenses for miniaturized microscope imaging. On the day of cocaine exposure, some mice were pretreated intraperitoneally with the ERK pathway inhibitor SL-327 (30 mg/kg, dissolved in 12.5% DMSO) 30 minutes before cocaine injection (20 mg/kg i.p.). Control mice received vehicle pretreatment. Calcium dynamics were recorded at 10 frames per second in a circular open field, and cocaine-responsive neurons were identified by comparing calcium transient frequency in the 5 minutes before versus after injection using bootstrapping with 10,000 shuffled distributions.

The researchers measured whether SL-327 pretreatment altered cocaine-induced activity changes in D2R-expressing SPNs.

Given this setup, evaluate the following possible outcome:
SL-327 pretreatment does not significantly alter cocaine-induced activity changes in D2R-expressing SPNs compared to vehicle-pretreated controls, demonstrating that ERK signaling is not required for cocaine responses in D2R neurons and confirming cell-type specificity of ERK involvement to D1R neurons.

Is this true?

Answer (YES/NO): YES